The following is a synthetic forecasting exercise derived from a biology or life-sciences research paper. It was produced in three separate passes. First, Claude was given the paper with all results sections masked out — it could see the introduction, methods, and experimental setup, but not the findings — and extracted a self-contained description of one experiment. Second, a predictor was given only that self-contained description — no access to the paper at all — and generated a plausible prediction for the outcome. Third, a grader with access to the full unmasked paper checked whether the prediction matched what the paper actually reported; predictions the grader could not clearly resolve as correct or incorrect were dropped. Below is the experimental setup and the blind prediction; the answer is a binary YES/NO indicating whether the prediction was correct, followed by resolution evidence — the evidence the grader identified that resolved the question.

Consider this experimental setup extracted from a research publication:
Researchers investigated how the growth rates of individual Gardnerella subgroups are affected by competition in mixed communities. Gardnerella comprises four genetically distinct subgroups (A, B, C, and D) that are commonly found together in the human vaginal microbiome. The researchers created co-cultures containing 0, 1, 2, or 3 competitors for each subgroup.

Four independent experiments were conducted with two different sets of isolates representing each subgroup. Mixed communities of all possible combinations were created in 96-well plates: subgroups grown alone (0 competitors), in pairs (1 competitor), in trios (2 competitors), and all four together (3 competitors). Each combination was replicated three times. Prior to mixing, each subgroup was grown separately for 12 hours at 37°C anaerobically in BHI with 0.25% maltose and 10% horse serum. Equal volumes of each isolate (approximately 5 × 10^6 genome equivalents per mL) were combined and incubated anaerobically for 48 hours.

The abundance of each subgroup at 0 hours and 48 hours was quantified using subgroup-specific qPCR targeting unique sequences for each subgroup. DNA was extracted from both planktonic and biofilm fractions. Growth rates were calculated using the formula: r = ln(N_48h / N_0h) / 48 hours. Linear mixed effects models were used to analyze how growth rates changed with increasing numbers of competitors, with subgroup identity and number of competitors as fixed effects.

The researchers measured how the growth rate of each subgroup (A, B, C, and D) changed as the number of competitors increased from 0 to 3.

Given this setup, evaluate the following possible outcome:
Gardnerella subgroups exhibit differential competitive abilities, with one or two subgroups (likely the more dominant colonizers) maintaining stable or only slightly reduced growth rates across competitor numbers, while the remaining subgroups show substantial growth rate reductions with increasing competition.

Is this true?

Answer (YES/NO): NO